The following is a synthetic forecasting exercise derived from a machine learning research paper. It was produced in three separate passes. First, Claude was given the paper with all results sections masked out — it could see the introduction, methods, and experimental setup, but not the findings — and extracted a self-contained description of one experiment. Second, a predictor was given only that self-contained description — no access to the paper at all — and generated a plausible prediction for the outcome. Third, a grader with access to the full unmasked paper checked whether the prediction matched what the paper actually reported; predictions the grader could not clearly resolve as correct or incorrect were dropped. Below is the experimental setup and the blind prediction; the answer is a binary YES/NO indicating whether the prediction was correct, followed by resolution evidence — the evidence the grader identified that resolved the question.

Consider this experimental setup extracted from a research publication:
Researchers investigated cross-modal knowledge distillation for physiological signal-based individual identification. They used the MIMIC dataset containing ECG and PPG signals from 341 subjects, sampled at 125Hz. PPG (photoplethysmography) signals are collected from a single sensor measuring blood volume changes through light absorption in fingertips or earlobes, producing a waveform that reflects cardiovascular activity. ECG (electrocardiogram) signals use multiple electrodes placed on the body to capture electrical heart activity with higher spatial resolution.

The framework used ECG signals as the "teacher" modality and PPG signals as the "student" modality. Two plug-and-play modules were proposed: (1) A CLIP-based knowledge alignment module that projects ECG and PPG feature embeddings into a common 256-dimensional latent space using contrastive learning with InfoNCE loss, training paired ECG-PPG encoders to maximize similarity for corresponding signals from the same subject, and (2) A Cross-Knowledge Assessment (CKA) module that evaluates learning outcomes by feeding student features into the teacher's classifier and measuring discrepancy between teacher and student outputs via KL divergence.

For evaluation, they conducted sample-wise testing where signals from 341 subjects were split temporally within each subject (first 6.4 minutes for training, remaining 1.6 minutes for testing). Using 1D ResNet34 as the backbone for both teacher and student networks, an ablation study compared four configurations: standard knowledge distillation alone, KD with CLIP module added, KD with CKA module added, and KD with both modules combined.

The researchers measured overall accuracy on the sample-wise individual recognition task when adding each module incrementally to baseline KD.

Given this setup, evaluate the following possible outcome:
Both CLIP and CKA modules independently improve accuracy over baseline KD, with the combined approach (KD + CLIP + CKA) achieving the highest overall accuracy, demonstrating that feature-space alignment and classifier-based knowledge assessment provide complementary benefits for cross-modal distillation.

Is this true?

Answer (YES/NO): YES